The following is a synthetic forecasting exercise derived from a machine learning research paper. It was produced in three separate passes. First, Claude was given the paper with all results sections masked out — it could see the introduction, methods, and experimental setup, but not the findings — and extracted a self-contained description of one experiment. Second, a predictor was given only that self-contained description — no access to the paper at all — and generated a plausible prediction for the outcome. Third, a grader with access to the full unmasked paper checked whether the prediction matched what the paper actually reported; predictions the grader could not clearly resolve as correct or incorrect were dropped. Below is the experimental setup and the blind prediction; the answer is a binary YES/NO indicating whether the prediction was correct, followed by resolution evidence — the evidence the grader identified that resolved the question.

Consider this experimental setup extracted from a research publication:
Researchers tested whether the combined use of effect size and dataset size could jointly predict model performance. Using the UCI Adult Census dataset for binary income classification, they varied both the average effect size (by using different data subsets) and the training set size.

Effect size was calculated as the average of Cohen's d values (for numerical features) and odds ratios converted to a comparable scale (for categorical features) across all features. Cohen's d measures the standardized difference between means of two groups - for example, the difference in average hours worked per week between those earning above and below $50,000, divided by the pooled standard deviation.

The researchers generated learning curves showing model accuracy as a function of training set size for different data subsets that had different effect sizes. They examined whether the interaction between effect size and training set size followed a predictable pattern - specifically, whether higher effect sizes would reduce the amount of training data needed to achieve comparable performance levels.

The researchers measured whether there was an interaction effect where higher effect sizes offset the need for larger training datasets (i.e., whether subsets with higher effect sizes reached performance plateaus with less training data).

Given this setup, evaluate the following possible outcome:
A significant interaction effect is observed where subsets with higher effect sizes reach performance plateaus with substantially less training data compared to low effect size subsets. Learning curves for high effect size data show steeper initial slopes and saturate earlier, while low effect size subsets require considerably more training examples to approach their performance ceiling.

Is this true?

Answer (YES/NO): NO